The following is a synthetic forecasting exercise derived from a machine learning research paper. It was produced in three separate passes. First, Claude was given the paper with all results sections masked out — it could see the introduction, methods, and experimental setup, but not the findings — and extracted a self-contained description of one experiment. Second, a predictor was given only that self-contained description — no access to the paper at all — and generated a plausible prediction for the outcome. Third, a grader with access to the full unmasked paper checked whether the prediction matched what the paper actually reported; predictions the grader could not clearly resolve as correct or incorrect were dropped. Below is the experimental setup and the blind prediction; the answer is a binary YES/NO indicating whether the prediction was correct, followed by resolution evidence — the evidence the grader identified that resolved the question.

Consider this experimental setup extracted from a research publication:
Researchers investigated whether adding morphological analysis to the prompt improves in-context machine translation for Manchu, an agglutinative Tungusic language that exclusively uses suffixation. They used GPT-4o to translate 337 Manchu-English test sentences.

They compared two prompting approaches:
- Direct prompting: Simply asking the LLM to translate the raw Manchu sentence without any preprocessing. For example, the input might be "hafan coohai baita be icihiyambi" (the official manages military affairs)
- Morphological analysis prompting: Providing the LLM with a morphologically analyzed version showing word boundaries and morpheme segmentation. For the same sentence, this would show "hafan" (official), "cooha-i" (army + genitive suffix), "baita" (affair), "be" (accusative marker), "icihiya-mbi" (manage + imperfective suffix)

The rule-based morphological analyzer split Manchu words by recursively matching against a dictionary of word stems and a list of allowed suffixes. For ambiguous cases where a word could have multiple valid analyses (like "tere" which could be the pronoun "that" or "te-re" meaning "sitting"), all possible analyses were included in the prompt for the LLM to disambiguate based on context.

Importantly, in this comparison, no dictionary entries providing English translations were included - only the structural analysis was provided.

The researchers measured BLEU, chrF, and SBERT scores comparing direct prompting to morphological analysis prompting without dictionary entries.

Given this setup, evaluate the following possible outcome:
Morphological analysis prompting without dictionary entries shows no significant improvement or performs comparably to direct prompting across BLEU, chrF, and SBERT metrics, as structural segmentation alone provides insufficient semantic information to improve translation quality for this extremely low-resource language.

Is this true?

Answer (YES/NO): NO